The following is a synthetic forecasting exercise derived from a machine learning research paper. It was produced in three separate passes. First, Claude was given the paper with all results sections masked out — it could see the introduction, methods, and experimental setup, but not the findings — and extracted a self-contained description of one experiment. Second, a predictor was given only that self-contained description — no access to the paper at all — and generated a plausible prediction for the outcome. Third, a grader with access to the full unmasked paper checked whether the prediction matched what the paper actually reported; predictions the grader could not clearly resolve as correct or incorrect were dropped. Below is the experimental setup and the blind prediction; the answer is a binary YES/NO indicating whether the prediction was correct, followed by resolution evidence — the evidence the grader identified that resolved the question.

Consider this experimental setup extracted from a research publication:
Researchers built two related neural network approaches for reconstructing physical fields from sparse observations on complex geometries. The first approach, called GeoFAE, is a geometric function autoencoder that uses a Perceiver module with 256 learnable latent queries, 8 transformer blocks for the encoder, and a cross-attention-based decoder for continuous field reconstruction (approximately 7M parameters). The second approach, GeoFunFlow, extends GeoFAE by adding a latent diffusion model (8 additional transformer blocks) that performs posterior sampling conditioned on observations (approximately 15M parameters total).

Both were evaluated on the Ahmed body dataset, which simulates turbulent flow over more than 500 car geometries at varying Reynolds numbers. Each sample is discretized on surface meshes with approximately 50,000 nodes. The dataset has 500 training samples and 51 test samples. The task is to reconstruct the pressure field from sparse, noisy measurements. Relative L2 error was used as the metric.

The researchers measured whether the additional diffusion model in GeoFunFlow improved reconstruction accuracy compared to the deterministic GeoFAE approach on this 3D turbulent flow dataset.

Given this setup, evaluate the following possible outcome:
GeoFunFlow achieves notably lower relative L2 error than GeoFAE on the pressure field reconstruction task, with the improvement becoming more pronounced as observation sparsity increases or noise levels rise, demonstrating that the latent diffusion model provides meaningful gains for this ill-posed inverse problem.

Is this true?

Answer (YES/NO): NO